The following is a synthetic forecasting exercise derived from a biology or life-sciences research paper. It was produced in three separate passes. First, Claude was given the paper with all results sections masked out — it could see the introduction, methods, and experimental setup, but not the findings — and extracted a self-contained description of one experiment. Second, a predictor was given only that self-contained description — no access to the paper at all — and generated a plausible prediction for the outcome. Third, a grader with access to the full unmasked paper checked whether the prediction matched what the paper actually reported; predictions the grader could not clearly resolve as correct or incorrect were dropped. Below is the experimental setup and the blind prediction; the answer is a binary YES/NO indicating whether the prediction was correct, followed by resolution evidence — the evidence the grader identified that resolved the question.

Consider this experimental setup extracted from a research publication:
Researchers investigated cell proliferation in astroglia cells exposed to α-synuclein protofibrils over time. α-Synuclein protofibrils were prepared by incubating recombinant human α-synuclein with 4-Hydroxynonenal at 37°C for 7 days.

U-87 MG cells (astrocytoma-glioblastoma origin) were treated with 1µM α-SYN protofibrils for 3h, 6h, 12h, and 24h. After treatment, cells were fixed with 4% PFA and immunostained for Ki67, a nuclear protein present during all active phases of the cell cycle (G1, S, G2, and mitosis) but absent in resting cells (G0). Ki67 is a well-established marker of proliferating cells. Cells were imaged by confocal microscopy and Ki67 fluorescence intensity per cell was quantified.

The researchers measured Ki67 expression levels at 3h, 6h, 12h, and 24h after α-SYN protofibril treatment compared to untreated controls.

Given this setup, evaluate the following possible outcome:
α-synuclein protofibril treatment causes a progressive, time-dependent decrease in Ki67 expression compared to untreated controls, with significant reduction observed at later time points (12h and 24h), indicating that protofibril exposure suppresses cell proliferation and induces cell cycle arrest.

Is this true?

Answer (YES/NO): NO